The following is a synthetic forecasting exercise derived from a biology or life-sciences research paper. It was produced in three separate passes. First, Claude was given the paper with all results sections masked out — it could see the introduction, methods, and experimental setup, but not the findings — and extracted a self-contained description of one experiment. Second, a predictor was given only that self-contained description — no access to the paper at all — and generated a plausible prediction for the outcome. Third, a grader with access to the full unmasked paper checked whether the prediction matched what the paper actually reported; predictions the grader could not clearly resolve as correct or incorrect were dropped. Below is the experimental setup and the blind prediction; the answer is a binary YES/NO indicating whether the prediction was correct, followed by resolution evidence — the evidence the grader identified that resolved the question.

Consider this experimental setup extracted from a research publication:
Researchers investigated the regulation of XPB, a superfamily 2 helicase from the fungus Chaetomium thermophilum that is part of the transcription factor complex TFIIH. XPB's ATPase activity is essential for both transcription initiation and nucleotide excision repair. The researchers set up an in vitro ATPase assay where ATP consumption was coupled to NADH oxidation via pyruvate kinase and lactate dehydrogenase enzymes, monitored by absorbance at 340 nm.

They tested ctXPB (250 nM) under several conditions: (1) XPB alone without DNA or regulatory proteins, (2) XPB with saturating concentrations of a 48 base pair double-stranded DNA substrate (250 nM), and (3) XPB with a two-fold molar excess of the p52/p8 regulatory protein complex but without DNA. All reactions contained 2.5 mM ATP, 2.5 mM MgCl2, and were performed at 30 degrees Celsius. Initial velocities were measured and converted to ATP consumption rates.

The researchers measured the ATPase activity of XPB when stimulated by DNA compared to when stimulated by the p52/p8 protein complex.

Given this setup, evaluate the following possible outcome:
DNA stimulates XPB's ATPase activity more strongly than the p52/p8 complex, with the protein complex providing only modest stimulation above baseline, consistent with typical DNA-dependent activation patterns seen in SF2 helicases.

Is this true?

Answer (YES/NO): YES